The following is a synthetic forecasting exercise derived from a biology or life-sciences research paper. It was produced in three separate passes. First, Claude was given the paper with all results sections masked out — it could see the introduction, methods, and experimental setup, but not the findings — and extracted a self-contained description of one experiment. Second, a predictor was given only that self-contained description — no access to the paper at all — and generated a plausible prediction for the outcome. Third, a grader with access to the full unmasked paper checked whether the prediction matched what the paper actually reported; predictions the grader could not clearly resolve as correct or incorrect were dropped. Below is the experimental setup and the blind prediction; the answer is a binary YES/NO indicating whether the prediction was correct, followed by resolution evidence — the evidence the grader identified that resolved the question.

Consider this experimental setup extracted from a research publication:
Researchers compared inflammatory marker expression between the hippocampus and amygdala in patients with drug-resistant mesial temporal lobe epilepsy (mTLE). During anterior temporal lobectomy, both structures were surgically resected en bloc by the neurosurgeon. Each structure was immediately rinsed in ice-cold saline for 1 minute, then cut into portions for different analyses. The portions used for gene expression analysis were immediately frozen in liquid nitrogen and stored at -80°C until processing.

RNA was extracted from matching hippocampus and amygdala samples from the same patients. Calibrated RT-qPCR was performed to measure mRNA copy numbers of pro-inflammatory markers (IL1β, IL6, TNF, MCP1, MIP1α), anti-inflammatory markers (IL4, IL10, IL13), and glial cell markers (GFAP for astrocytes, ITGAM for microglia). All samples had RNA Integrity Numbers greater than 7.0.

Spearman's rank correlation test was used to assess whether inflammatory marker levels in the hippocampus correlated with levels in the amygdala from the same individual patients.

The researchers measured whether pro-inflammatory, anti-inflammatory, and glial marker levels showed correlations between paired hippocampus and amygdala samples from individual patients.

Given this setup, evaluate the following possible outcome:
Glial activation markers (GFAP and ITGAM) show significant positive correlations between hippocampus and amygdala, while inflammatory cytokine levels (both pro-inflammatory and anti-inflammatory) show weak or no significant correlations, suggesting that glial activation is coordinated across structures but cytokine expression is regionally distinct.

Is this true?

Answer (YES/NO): NO